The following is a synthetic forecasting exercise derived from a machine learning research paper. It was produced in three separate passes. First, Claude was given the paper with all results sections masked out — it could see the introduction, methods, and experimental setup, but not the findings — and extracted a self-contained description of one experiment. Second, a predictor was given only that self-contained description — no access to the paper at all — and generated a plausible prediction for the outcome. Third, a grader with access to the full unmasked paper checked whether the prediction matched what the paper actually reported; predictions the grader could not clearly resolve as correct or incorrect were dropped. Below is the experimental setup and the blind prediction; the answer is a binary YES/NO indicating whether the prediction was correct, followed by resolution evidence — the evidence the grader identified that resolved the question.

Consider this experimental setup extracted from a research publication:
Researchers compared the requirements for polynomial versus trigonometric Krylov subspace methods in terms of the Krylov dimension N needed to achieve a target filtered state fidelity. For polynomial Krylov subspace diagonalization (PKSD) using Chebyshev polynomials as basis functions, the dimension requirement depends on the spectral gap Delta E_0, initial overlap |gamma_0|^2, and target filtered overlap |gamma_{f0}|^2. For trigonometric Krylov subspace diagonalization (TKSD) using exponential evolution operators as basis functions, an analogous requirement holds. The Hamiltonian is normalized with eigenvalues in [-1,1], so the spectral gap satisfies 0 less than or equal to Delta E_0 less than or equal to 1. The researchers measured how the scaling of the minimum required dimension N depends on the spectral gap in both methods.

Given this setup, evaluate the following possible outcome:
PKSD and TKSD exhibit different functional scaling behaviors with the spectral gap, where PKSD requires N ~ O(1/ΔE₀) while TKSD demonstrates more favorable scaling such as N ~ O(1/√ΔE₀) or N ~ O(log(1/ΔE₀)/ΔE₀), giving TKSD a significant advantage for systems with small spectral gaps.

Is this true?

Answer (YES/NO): NO